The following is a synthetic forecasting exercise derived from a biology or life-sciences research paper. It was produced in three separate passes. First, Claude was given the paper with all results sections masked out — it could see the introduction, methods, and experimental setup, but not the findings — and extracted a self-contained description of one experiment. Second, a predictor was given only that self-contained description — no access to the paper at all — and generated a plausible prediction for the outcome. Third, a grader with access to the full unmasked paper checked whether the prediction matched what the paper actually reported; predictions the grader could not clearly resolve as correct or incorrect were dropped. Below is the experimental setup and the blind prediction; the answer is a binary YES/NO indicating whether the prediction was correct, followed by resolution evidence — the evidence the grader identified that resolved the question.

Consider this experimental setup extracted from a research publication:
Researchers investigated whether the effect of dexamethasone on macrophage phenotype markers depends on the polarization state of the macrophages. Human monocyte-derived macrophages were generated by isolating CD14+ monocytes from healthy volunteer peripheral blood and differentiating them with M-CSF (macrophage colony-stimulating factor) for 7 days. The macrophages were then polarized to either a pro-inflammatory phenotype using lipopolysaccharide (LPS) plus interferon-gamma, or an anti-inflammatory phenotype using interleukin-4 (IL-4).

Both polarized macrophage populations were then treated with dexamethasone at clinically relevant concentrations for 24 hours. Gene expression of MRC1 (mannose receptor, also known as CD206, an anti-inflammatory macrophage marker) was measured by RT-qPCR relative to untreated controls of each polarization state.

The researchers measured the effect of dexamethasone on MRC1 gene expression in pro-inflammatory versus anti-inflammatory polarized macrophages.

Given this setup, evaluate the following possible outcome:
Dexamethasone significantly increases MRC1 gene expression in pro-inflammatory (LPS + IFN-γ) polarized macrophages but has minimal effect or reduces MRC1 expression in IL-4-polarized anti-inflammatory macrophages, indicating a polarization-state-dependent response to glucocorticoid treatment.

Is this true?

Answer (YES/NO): NO